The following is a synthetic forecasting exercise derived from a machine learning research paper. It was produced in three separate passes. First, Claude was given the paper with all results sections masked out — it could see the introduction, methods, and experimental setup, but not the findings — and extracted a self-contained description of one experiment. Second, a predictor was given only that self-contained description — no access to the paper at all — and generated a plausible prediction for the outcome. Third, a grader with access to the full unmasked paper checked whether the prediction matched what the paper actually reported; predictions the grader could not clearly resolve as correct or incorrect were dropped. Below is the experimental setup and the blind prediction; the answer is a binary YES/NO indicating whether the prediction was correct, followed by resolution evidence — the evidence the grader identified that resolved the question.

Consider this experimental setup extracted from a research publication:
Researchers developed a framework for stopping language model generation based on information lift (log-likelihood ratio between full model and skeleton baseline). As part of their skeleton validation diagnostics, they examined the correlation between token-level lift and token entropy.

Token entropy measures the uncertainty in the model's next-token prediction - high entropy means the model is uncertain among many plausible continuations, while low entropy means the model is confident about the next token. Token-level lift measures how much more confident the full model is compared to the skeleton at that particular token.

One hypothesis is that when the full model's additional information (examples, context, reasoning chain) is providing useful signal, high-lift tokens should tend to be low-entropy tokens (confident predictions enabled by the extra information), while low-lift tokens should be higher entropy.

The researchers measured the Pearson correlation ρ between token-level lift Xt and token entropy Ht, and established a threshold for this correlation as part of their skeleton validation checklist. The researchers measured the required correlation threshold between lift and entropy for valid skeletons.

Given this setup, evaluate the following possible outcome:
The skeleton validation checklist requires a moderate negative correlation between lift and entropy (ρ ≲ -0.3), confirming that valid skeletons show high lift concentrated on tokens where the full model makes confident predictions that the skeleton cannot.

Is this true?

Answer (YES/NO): NO